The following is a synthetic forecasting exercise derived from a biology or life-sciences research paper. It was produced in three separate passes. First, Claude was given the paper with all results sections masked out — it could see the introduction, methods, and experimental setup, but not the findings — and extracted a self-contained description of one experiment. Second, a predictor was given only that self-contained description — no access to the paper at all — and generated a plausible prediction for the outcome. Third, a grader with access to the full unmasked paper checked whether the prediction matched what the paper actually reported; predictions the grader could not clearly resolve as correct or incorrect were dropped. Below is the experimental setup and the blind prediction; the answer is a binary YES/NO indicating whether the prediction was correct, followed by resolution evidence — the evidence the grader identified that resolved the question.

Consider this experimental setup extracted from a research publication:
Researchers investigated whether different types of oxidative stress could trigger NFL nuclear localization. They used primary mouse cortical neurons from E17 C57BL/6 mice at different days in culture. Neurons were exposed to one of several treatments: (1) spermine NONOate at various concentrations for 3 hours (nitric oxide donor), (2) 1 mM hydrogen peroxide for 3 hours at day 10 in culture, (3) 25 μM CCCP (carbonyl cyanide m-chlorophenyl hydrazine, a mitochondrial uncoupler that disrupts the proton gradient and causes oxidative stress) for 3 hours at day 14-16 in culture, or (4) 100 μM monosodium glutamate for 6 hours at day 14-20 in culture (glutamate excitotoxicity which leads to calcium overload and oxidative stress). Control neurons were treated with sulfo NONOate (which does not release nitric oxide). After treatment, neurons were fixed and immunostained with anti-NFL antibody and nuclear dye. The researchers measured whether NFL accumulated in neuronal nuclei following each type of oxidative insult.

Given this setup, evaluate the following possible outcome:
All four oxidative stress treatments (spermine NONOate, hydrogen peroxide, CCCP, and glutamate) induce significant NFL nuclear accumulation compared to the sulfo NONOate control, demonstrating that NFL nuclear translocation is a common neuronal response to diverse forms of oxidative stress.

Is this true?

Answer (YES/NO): NO